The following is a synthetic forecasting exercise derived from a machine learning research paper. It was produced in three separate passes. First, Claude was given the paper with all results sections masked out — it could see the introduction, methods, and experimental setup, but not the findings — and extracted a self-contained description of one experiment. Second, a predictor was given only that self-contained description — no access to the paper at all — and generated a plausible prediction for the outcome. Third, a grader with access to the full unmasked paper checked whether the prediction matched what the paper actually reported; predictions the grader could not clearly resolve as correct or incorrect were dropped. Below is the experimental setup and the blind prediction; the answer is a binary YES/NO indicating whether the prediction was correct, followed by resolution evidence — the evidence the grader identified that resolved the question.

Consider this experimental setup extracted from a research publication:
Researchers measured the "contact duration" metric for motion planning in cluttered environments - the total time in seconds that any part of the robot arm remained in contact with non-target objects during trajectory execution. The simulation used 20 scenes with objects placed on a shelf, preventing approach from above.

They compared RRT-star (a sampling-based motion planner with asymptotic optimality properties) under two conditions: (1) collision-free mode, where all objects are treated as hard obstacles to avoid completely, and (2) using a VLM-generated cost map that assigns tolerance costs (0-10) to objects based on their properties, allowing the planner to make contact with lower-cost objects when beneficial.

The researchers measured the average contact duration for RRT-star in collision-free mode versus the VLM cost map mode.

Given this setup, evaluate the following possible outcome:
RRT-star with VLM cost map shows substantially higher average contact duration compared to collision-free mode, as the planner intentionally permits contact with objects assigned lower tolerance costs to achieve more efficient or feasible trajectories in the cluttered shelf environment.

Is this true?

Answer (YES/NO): NO